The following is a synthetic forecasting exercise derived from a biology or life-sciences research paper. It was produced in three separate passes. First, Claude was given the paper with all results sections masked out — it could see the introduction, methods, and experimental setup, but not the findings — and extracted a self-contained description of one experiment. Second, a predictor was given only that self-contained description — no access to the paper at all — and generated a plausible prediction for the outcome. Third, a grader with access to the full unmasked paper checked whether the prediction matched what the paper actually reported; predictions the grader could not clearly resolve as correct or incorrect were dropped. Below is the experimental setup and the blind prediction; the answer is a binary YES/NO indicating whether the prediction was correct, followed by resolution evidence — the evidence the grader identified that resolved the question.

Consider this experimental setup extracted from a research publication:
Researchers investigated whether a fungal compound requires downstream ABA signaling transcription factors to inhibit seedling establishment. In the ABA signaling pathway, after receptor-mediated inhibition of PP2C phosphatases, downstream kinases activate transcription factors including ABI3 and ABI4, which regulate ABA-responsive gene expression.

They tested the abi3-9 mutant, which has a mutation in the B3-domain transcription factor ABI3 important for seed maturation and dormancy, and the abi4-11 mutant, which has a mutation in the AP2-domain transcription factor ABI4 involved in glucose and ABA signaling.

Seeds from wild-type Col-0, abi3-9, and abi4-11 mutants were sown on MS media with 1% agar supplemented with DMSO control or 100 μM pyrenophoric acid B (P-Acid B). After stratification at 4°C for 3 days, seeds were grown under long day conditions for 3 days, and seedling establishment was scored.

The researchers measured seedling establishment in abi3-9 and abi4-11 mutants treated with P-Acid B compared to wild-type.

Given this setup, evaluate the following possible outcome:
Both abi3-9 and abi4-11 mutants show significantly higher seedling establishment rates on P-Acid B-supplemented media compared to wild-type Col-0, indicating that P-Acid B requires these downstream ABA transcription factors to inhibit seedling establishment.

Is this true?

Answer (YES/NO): YES